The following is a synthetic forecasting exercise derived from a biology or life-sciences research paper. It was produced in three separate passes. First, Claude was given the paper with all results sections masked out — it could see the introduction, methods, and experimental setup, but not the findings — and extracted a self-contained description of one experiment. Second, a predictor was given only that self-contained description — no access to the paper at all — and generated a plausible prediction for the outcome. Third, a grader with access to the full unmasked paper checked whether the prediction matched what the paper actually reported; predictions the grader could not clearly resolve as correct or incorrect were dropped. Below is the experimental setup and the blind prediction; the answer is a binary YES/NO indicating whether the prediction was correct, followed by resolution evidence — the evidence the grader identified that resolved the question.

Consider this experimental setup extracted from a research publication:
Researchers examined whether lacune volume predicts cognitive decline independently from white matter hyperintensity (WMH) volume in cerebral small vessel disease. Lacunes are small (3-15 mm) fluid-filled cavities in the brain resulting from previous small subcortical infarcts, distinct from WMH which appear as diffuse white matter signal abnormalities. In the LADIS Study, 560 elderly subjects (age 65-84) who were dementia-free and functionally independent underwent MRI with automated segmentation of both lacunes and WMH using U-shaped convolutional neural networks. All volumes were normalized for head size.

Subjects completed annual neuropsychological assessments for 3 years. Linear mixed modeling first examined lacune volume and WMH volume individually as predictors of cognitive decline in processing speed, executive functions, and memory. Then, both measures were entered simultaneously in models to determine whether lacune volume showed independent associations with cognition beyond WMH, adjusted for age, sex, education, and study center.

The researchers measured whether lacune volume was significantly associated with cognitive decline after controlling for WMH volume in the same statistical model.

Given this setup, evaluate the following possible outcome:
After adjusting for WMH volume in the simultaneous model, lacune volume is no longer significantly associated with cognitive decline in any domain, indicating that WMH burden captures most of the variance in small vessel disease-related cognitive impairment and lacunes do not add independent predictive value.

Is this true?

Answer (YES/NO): NO